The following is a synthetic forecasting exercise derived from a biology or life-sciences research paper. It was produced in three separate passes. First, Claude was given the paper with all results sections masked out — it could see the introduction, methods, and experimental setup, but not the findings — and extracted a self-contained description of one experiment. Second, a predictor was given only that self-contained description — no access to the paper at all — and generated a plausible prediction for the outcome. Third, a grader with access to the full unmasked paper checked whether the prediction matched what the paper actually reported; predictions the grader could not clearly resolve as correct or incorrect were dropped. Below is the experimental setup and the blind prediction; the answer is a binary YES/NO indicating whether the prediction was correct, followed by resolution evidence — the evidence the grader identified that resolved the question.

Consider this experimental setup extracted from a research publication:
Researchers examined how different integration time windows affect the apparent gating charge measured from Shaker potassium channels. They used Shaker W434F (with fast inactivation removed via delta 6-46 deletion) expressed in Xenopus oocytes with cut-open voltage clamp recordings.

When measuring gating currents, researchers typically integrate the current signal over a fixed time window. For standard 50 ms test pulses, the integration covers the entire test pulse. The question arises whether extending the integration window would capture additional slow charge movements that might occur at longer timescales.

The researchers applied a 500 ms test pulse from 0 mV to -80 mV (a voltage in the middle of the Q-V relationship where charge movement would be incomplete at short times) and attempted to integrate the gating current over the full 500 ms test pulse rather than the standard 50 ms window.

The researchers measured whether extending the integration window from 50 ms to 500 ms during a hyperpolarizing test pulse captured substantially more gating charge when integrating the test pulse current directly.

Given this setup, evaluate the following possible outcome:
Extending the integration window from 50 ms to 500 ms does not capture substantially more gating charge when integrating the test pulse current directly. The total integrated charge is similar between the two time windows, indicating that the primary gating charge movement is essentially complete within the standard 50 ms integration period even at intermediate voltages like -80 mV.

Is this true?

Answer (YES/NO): NO